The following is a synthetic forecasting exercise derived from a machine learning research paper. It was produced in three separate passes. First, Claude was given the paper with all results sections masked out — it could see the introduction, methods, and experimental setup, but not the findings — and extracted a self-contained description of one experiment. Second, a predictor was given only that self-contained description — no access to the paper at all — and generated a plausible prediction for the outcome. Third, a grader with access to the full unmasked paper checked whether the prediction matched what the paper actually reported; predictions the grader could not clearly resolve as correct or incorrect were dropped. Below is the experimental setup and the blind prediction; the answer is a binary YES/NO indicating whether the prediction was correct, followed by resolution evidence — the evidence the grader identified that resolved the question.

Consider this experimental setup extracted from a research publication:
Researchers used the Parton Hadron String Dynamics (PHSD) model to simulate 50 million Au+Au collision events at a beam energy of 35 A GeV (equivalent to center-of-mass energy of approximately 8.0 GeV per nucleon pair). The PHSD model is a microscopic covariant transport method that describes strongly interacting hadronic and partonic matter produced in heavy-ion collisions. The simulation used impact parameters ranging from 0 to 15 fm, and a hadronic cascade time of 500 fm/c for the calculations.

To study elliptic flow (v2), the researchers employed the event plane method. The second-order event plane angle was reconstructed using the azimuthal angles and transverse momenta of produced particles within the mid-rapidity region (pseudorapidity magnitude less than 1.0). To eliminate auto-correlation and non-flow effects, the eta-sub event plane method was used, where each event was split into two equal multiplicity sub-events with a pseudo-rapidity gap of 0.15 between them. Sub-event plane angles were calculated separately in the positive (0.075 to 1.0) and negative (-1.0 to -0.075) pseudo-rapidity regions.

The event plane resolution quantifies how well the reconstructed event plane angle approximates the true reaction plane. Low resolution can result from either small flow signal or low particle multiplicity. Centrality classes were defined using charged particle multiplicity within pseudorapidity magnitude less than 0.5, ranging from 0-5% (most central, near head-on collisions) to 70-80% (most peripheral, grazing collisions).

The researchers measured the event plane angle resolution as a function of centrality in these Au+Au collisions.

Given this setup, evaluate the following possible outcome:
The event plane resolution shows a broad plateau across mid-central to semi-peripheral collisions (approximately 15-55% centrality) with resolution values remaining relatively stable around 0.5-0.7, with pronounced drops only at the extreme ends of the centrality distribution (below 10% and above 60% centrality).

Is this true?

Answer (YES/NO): NO